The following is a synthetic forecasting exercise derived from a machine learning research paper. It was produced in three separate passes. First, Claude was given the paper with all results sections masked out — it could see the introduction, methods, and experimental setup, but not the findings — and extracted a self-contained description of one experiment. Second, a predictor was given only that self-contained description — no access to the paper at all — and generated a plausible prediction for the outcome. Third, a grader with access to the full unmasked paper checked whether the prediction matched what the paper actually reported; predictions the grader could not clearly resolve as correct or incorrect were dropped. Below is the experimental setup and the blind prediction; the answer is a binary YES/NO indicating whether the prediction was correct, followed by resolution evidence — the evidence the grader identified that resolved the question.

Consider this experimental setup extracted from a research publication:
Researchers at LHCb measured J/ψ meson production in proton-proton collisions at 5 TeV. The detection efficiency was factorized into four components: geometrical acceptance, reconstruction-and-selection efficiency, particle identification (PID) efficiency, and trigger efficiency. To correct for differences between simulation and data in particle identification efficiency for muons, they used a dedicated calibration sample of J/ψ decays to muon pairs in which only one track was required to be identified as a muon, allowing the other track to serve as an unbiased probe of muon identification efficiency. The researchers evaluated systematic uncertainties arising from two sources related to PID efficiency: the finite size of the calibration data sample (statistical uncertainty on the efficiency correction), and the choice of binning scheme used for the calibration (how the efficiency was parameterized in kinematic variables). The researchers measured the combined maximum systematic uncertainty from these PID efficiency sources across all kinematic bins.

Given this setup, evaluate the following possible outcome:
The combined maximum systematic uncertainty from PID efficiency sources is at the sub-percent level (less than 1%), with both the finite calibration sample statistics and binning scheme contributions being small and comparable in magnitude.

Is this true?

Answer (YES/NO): NO